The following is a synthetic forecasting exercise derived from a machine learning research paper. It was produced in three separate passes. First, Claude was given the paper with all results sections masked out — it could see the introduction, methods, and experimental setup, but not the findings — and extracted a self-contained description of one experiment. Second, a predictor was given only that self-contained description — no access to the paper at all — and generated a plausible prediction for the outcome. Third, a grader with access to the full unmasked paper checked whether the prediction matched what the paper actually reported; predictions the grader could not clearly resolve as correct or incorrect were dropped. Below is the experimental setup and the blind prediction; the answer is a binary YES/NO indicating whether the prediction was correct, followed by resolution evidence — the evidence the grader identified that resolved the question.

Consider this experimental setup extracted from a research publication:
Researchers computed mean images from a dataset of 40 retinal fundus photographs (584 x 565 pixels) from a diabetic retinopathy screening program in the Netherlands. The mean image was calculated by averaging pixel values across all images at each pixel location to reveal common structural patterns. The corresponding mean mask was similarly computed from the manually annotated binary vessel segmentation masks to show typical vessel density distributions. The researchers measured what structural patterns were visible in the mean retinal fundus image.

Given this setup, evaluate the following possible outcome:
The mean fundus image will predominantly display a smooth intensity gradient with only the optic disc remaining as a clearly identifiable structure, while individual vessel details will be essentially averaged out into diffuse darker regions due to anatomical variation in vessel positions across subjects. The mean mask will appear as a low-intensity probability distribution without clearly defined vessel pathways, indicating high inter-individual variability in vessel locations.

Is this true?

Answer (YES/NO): NO